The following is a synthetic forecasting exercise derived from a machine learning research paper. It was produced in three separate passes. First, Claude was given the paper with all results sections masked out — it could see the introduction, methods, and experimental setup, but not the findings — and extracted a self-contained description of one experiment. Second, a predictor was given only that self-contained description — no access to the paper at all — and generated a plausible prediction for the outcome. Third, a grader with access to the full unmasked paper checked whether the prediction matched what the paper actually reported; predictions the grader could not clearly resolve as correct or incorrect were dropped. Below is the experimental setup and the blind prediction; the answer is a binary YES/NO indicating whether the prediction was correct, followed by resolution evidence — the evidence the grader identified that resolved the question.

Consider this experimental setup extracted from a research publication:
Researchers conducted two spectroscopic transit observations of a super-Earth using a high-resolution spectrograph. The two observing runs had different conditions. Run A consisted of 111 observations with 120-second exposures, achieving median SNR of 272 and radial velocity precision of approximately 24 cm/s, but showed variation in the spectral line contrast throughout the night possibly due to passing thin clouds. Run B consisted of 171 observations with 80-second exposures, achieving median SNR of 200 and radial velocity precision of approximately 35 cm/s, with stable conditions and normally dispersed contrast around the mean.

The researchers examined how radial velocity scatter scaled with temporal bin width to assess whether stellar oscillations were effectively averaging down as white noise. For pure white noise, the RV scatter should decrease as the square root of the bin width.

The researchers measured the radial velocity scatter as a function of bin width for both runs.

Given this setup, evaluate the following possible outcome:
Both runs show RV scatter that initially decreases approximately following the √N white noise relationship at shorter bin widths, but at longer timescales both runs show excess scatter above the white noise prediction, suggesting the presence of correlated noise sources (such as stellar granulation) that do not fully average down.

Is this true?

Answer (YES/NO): NO